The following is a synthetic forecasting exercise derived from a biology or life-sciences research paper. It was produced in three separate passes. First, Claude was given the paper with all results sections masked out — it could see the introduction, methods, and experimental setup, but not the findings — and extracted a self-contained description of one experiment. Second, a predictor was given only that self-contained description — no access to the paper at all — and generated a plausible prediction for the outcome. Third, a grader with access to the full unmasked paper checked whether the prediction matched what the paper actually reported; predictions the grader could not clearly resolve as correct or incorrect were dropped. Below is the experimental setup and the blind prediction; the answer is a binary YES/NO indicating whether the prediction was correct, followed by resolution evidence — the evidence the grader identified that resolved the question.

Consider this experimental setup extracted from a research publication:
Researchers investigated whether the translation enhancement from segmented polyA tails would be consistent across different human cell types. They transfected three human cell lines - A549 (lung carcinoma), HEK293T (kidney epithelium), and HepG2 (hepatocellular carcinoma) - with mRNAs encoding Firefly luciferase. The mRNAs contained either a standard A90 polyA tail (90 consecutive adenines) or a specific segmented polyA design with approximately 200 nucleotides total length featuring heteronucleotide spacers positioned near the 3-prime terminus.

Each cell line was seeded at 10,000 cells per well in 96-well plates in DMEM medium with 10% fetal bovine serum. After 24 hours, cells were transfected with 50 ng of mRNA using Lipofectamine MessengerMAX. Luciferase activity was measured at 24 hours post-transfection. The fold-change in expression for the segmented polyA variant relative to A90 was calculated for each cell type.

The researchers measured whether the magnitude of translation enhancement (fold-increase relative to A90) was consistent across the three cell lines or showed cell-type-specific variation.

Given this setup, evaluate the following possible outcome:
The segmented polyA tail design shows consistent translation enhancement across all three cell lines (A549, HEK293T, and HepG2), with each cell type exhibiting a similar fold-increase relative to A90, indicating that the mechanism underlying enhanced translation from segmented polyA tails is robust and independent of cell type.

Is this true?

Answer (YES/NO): YES